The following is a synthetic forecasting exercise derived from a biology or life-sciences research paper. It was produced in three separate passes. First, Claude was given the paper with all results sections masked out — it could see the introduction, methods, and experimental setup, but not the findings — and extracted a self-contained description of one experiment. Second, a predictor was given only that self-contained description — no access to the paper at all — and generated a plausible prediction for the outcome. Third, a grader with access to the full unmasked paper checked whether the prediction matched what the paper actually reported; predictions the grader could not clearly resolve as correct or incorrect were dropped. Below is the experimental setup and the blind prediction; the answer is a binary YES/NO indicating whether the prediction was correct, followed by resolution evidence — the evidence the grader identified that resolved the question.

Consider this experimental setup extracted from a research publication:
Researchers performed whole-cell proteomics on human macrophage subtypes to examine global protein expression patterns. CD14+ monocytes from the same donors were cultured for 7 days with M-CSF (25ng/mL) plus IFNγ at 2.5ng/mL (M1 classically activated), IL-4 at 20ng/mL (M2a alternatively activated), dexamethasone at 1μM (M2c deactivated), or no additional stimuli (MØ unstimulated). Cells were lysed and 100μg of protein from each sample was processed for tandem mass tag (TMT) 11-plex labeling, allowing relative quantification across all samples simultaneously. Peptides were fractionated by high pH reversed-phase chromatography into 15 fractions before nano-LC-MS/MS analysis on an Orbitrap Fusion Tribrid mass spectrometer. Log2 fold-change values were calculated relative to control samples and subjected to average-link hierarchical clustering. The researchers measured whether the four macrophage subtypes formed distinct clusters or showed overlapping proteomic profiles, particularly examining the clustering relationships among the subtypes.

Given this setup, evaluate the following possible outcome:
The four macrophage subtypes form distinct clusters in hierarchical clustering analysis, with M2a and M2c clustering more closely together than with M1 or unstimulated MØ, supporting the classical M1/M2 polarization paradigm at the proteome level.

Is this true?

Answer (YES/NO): NO